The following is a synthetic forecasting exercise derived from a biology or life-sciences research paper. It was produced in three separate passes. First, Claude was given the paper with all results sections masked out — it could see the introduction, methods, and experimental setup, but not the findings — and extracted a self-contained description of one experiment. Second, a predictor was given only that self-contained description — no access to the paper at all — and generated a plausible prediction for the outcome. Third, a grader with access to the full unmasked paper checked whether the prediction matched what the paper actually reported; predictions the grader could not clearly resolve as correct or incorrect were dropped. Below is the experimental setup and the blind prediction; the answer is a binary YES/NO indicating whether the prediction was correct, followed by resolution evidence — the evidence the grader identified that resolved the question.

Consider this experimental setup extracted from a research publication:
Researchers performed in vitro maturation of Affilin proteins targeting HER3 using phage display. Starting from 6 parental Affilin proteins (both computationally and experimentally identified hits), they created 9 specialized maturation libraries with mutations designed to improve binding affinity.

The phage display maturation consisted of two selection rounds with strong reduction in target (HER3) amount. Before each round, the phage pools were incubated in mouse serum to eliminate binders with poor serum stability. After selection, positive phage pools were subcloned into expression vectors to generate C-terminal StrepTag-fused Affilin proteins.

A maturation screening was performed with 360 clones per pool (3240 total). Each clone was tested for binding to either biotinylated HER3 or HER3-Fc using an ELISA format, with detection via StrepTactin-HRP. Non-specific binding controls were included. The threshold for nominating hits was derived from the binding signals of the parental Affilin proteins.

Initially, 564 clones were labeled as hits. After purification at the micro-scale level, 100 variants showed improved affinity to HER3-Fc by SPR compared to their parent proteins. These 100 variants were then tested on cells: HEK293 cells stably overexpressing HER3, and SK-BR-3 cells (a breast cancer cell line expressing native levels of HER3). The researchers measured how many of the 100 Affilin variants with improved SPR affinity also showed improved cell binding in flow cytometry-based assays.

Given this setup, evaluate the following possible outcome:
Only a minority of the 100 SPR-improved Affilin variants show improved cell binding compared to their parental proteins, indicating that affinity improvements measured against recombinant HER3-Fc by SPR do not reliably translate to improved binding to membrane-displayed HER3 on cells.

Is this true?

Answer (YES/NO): YES